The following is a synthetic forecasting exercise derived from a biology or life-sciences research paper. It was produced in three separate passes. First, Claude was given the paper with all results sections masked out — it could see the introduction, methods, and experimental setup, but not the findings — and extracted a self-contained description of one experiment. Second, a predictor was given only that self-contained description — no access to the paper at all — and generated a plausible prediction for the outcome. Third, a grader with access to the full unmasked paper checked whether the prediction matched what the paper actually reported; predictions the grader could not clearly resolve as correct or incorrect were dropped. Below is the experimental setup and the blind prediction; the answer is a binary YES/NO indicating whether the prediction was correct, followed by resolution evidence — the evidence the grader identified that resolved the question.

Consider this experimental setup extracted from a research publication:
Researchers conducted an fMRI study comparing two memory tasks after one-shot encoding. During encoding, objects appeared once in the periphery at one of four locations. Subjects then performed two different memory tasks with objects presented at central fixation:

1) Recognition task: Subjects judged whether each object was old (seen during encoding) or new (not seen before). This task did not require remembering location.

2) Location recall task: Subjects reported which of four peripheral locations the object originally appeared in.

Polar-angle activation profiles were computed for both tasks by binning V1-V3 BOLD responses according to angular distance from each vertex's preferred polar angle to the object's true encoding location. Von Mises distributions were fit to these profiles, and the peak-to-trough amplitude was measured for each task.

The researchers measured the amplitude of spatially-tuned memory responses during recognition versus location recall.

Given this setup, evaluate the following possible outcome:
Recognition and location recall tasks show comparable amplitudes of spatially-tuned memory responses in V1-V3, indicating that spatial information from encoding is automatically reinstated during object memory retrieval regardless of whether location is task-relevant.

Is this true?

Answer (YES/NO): YES